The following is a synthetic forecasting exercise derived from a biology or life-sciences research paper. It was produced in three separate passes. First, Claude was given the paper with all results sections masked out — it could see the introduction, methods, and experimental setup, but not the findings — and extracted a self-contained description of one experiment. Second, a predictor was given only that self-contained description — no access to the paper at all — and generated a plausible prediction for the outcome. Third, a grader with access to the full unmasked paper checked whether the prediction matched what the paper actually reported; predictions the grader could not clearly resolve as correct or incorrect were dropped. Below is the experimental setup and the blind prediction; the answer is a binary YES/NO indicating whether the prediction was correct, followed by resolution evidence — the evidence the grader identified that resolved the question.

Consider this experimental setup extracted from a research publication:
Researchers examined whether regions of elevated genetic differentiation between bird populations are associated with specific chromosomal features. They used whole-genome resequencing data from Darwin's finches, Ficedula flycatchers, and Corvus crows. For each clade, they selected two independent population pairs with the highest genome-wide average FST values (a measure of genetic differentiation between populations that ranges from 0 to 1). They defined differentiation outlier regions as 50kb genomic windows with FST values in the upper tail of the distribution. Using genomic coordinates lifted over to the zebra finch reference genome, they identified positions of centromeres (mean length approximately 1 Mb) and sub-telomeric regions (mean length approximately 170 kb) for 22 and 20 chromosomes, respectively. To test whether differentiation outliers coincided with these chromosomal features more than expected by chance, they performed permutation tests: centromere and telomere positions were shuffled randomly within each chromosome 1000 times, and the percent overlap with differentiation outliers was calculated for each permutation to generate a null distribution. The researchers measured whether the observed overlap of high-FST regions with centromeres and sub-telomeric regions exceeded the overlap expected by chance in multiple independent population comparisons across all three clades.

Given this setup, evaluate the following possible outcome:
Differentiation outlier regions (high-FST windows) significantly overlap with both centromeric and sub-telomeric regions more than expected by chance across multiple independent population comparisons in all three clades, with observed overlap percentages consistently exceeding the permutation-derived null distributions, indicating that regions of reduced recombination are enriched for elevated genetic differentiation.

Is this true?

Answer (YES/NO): NO